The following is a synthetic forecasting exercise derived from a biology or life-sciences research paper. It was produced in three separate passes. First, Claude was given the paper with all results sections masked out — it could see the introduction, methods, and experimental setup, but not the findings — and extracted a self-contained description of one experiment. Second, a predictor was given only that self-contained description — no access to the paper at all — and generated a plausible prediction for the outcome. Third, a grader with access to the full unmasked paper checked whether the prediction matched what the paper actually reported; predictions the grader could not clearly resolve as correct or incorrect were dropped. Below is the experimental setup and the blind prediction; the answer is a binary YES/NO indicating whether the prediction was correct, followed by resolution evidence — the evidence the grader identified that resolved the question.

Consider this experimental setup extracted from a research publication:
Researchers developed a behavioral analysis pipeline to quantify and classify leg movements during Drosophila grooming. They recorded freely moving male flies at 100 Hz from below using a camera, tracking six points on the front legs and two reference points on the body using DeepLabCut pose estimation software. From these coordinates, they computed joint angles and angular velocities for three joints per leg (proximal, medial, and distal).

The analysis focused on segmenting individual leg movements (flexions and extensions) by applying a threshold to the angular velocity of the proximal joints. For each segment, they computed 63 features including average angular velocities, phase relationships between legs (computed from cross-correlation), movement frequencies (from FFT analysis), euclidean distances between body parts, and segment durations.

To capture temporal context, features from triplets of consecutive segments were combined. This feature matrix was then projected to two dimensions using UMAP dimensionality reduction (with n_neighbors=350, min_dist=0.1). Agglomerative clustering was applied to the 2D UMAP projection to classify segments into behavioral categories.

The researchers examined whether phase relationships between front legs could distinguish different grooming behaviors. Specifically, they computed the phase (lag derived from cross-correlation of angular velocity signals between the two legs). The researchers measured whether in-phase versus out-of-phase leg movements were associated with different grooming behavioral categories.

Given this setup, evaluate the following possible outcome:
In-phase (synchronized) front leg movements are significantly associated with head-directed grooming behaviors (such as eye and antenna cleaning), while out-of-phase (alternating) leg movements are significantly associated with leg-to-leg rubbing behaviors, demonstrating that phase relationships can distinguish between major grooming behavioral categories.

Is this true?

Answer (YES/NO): YES